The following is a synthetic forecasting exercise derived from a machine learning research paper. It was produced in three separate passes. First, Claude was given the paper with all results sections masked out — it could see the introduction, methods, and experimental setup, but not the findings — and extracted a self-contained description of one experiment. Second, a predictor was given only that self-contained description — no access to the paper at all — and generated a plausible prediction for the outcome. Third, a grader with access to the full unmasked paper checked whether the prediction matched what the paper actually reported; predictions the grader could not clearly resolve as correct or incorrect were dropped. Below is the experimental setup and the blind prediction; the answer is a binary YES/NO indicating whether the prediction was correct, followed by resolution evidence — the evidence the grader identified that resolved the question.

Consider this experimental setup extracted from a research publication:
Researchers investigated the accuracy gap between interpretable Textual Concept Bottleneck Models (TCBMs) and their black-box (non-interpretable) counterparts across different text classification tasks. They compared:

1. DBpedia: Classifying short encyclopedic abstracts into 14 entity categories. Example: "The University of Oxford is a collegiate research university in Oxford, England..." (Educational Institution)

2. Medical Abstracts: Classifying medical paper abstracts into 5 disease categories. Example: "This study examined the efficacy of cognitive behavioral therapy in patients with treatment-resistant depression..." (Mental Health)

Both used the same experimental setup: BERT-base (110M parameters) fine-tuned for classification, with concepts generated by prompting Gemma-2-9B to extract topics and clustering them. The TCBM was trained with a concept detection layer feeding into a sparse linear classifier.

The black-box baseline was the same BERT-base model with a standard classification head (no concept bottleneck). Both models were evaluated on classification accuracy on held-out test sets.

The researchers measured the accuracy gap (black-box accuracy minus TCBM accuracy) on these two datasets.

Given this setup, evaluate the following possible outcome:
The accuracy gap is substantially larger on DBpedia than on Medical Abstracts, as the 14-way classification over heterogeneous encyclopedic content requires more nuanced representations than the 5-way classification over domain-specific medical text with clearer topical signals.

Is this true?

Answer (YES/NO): NO